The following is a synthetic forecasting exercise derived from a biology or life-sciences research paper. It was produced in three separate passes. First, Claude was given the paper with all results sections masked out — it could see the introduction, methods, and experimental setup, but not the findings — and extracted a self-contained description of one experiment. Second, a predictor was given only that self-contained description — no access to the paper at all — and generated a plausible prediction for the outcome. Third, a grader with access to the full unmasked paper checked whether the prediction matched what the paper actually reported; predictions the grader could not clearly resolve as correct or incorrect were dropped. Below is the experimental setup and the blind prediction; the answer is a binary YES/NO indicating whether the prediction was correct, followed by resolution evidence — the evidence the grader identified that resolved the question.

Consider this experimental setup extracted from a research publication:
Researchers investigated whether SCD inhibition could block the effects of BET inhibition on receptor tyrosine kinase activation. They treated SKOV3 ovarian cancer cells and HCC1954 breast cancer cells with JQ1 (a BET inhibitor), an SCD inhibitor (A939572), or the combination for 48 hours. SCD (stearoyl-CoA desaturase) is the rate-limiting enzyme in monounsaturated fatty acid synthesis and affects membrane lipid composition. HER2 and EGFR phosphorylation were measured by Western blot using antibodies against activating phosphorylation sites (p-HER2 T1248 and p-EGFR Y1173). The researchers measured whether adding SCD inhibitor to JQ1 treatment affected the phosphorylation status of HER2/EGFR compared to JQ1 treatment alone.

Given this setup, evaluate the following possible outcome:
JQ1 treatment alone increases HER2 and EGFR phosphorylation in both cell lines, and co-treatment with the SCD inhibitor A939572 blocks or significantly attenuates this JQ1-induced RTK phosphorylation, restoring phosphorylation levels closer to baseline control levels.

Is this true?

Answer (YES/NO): NO